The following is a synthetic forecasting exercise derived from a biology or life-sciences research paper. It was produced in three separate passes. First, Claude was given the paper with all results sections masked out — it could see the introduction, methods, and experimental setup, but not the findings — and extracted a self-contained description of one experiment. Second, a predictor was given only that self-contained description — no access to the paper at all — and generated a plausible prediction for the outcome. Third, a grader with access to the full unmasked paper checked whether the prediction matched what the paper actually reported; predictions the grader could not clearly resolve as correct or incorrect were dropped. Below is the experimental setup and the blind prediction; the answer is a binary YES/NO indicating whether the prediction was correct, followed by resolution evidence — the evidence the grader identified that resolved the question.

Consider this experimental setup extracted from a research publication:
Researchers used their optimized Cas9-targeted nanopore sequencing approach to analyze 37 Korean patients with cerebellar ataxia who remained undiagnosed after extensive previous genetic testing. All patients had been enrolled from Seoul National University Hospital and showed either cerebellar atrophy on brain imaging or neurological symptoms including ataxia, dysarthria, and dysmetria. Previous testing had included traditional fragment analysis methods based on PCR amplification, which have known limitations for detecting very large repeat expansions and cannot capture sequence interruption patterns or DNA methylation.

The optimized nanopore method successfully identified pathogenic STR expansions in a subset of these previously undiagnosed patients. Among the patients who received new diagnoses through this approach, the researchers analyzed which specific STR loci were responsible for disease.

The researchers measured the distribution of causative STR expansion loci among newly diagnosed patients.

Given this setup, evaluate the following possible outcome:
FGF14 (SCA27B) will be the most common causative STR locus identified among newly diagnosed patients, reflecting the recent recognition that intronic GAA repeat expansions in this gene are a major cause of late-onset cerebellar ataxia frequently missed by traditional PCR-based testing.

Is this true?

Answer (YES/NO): YES